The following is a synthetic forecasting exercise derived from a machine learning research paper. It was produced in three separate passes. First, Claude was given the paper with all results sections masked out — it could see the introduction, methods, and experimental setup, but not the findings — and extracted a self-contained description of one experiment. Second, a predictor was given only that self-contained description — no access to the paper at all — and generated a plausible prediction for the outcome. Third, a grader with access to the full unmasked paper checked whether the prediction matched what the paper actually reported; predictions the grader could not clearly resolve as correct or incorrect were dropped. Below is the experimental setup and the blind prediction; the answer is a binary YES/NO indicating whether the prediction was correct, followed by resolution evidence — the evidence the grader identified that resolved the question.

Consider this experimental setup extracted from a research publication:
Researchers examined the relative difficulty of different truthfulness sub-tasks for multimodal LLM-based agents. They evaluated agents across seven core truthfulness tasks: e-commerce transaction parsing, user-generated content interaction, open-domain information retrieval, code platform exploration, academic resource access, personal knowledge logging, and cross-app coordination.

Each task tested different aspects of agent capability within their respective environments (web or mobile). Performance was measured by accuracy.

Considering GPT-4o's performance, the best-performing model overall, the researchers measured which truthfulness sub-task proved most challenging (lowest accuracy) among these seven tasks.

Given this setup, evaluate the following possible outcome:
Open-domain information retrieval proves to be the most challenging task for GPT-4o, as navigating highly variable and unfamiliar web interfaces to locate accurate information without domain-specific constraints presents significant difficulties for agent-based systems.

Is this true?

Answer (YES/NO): NO